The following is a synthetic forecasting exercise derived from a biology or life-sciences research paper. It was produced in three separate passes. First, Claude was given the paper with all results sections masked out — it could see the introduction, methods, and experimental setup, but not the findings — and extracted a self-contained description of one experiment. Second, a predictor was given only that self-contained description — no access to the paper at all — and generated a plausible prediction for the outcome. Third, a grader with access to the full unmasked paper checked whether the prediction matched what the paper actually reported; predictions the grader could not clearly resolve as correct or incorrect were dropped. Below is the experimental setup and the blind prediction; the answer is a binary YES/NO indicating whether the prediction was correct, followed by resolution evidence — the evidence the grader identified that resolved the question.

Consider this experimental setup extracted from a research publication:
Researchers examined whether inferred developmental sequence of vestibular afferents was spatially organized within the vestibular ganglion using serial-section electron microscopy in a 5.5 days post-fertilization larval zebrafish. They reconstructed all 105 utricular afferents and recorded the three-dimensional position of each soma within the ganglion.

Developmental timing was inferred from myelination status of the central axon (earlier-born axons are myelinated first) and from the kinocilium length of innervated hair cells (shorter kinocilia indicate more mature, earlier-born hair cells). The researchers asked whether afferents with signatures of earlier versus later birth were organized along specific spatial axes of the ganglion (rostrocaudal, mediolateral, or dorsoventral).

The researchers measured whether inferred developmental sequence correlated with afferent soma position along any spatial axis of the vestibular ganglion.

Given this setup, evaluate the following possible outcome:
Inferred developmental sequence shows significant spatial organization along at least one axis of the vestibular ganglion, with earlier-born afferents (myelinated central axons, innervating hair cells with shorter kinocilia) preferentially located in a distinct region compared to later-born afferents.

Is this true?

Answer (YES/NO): YES